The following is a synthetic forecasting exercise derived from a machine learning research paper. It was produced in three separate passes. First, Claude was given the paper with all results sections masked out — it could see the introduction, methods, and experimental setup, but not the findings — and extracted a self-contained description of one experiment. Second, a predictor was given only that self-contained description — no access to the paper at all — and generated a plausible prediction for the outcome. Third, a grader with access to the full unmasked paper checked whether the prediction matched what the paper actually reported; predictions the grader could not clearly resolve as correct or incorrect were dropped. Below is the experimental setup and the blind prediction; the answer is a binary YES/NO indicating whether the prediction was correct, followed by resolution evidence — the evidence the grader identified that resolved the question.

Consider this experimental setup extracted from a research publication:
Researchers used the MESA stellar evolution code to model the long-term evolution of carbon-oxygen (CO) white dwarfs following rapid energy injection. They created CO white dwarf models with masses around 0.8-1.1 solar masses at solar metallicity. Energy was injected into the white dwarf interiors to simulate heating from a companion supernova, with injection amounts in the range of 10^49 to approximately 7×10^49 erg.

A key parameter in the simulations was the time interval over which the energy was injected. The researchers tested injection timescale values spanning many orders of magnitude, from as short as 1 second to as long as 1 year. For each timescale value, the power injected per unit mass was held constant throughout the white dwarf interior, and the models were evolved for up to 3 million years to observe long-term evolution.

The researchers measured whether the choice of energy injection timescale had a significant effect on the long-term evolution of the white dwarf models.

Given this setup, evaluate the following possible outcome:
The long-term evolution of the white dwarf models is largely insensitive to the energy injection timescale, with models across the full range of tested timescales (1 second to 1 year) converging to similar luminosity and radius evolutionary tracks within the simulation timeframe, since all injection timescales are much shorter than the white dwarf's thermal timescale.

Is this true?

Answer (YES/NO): YES